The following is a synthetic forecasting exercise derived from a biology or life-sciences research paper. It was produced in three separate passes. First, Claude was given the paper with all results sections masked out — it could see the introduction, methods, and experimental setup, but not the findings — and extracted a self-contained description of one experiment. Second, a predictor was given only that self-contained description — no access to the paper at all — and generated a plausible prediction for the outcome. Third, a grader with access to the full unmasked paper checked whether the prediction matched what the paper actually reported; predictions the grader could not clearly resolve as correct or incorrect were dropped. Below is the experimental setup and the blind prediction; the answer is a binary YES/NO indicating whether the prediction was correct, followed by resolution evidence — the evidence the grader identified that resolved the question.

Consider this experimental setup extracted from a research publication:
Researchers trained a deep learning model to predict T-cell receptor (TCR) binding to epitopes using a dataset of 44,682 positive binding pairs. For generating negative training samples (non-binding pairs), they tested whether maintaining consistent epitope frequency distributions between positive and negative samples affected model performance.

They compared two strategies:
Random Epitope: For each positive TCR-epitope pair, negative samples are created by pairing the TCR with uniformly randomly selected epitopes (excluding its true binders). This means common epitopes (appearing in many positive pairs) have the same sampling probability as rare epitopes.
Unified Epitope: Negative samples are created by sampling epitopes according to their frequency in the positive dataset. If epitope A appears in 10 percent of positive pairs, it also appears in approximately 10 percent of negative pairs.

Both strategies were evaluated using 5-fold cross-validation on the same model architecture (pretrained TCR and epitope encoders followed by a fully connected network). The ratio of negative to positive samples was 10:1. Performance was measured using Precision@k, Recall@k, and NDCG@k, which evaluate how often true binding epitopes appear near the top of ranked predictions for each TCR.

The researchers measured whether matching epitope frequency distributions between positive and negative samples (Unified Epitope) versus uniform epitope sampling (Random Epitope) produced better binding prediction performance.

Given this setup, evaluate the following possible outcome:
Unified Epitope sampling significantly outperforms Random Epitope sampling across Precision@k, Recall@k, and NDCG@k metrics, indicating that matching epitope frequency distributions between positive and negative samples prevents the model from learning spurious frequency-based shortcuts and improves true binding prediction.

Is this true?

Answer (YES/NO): NO